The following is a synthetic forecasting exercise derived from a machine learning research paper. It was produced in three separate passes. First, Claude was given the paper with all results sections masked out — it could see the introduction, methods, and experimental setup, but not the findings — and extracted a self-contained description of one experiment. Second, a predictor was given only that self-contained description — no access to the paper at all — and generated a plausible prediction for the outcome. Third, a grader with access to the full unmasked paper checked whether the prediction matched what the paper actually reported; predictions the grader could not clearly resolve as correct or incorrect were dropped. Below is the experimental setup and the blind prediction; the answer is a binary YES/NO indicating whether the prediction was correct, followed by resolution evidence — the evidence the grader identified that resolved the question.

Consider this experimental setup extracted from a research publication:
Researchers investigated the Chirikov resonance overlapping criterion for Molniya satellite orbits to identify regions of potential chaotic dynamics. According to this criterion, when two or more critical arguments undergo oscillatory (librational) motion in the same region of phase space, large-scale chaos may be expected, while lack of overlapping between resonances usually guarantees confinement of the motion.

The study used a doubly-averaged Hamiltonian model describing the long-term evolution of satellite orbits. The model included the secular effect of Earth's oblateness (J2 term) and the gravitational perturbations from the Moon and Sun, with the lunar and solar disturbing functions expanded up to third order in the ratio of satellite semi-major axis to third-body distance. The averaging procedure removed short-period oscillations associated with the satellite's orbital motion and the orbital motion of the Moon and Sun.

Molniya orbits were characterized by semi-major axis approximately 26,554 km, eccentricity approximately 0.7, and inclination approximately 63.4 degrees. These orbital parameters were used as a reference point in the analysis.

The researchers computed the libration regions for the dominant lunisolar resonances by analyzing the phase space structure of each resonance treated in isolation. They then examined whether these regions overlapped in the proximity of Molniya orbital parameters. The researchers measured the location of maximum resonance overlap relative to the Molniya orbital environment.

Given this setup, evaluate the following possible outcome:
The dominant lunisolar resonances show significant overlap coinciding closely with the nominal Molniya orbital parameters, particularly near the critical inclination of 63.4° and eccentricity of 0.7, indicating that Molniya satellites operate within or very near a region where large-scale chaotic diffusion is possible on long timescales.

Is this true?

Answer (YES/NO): YES